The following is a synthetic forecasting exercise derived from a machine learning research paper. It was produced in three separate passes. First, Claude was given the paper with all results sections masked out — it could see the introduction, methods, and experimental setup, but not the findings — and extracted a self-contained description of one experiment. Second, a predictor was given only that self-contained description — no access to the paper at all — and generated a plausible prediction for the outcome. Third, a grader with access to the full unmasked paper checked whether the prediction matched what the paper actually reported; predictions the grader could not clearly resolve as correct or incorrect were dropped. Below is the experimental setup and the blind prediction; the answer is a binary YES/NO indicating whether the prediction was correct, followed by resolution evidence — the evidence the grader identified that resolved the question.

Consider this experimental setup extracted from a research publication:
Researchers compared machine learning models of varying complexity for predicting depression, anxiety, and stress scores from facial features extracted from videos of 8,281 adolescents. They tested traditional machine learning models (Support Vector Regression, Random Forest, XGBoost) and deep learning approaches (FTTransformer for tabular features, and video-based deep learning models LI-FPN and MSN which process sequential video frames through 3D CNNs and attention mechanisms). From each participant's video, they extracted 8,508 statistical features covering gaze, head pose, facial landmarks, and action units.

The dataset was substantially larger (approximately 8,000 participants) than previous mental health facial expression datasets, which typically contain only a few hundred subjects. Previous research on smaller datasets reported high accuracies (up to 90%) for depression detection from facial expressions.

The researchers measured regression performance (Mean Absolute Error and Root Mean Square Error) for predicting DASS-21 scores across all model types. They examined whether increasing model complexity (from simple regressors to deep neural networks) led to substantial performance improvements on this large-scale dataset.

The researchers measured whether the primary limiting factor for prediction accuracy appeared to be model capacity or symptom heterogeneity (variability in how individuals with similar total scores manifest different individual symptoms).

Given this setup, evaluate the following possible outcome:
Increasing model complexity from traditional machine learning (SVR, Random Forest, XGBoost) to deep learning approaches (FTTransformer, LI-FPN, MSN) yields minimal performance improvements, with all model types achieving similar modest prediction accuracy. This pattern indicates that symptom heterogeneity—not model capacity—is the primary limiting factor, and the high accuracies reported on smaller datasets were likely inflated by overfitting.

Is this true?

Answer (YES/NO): YES